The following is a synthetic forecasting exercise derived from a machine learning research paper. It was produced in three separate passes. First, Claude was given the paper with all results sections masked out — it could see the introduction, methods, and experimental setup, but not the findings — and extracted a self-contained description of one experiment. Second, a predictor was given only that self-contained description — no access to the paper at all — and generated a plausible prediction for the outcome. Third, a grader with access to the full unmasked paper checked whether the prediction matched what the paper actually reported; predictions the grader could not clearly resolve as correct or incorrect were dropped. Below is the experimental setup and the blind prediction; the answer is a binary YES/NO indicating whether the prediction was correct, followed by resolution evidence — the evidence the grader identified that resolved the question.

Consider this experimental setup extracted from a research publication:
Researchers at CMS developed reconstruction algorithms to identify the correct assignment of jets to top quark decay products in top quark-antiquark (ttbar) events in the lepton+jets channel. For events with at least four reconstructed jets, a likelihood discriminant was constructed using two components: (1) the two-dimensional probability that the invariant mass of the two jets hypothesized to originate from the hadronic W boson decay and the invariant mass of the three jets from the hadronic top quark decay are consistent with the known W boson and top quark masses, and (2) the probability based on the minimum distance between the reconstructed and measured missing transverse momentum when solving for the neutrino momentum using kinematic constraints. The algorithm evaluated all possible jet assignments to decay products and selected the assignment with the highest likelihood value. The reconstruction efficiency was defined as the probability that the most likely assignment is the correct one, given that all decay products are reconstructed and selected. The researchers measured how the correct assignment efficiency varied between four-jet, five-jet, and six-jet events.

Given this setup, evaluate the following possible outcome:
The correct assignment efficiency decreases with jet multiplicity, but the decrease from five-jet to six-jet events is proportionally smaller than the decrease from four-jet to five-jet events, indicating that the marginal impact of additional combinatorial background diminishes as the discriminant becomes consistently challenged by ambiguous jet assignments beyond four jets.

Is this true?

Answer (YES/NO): NO